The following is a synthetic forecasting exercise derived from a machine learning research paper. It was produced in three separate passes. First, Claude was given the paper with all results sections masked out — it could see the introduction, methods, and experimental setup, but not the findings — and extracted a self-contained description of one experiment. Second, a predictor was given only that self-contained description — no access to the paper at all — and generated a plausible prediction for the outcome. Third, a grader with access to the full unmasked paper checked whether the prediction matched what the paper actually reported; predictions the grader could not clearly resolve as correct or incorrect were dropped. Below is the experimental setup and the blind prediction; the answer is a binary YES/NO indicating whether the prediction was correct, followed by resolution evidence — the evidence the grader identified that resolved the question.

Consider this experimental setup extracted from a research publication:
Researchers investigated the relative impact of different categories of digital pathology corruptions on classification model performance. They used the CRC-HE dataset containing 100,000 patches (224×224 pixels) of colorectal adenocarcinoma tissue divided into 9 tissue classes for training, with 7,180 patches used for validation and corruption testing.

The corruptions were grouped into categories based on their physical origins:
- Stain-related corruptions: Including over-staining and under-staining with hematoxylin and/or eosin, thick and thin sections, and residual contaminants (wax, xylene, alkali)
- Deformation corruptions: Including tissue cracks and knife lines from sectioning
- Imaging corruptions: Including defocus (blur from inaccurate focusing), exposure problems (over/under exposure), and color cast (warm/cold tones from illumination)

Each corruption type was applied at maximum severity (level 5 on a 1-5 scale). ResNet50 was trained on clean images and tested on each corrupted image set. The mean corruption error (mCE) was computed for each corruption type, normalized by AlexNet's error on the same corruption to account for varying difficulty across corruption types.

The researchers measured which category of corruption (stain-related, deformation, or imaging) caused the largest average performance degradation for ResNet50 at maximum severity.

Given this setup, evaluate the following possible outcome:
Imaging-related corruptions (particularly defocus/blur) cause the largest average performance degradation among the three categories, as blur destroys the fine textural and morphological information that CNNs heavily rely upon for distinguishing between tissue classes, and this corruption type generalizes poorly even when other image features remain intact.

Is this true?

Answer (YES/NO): YES